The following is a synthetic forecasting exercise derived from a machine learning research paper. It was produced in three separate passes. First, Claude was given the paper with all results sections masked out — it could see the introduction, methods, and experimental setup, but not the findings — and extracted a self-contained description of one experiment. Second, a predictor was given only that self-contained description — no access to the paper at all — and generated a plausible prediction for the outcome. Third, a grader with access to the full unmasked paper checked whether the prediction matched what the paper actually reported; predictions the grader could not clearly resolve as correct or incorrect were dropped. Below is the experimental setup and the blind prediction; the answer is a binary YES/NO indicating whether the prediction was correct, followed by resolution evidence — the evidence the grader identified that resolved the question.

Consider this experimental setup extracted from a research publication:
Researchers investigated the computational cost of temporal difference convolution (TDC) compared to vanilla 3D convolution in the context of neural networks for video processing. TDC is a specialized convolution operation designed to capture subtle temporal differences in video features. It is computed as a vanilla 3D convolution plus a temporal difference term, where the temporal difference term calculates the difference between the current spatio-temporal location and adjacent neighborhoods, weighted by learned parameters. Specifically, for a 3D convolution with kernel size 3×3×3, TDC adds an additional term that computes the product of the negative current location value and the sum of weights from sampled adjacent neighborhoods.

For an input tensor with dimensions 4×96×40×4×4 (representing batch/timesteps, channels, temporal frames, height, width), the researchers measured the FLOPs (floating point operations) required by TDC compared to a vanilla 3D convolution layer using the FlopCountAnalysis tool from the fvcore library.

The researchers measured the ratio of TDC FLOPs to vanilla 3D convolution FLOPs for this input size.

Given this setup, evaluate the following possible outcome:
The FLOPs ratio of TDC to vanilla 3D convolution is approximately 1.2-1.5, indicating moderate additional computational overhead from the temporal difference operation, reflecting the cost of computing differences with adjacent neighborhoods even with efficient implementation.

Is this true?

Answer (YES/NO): NO